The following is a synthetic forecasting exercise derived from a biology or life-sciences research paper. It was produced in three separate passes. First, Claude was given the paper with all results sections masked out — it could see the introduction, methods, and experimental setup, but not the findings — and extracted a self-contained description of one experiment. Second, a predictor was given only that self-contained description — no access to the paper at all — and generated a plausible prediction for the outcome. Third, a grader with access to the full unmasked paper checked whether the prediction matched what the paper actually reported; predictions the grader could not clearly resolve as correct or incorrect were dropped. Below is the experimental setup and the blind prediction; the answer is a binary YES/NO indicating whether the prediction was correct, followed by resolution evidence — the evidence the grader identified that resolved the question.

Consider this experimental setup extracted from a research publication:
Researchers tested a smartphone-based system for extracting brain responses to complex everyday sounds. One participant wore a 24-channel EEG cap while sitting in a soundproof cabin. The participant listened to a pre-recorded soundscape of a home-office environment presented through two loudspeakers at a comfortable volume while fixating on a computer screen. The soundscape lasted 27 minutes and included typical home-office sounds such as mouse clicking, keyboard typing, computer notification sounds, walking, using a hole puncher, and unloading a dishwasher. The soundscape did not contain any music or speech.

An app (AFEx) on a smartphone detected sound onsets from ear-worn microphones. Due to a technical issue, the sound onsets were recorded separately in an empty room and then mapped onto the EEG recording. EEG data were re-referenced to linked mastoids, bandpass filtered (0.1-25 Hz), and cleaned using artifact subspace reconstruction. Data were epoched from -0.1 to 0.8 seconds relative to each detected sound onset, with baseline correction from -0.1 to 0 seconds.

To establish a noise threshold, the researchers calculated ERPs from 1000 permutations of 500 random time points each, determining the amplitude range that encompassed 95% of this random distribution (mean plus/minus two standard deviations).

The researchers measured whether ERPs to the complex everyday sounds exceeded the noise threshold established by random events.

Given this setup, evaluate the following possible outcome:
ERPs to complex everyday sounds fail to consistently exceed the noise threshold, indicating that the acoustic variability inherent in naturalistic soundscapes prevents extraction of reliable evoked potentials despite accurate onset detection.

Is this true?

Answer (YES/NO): NO